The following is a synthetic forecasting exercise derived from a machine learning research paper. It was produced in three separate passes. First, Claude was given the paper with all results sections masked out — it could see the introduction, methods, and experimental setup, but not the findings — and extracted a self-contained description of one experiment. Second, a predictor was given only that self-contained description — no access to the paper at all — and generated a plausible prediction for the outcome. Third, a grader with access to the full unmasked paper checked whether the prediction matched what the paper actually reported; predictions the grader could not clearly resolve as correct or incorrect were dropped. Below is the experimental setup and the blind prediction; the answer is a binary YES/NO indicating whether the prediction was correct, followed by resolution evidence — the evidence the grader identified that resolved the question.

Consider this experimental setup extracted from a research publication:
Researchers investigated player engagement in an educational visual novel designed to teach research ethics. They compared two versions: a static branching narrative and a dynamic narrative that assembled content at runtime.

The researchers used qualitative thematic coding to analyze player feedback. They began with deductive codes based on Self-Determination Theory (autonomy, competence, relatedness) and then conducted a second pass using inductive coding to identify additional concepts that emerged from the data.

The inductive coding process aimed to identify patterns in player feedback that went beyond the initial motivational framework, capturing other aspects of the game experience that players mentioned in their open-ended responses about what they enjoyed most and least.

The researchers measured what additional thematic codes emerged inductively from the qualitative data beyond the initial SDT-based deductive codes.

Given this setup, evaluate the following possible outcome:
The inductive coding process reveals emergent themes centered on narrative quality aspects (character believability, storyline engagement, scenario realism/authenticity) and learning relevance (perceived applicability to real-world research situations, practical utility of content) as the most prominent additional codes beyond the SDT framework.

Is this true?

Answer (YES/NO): NO